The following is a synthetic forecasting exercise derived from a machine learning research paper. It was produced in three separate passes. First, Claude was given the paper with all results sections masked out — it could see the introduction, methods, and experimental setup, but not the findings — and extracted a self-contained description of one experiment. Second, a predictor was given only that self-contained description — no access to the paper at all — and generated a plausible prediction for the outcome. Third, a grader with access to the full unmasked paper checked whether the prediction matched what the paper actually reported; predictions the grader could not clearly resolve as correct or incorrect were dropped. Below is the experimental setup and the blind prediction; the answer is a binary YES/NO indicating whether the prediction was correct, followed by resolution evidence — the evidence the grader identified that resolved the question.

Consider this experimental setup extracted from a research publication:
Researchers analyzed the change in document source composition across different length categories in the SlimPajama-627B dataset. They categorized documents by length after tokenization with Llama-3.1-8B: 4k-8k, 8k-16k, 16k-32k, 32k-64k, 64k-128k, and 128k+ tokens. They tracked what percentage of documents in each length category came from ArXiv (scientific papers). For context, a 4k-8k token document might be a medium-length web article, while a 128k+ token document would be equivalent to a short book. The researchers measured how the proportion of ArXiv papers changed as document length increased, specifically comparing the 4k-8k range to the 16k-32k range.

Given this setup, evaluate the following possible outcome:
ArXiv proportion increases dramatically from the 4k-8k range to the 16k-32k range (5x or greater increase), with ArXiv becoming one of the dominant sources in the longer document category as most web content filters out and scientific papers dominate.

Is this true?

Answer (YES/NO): NO